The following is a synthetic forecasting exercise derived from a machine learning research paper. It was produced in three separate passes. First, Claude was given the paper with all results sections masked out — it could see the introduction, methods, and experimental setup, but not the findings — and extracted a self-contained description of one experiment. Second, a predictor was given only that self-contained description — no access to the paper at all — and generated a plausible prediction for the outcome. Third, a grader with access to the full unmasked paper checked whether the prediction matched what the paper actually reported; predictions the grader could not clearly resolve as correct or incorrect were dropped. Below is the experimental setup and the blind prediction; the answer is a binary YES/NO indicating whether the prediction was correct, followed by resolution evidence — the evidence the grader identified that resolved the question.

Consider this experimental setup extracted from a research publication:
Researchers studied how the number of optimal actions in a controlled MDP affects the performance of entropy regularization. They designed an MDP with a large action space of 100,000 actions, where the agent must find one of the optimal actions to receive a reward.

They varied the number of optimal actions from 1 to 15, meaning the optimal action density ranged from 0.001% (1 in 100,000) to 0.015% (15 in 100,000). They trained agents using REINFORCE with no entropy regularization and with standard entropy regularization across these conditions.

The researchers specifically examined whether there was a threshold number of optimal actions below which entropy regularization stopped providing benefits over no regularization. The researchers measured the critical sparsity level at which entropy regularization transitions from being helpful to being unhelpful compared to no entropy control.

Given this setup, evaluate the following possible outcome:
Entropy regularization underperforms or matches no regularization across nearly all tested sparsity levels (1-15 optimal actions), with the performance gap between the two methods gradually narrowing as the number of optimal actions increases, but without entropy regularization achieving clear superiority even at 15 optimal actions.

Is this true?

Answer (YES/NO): NO